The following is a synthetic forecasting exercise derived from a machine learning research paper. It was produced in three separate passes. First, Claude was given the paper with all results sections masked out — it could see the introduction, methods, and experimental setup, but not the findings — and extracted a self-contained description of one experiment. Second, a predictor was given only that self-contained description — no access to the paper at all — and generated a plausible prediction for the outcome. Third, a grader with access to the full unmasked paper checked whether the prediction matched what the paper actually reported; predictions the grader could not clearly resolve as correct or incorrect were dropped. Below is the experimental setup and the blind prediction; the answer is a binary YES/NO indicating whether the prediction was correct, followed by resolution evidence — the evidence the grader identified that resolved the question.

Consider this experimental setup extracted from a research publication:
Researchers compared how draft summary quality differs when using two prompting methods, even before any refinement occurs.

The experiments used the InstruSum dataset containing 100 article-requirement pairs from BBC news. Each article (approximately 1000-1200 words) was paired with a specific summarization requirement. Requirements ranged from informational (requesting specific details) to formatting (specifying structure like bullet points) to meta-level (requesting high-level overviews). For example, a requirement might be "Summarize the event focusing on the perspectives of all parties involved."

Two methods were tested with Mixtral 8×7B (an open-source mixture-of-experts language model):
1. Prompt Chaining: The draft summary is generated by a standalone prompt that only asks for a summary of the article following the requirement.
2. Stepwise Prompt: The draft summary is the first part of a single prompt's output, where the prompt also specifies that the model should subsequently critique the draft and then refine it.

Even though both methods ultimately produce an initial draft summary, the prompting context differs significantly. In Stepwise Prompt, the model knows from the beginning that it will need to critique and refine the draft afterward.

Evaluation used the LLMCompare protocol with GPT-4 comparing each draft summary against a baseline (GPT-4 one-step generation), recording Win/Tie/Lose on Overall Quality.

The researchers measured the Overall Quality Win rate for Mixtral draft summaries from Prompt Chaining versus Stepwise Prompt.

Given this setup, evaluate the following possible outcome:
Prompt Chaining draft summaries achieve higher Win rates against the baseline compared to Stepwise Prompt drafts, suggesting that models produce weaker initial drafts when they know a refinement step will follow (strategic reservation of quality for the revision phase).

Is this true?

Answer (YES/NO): YES